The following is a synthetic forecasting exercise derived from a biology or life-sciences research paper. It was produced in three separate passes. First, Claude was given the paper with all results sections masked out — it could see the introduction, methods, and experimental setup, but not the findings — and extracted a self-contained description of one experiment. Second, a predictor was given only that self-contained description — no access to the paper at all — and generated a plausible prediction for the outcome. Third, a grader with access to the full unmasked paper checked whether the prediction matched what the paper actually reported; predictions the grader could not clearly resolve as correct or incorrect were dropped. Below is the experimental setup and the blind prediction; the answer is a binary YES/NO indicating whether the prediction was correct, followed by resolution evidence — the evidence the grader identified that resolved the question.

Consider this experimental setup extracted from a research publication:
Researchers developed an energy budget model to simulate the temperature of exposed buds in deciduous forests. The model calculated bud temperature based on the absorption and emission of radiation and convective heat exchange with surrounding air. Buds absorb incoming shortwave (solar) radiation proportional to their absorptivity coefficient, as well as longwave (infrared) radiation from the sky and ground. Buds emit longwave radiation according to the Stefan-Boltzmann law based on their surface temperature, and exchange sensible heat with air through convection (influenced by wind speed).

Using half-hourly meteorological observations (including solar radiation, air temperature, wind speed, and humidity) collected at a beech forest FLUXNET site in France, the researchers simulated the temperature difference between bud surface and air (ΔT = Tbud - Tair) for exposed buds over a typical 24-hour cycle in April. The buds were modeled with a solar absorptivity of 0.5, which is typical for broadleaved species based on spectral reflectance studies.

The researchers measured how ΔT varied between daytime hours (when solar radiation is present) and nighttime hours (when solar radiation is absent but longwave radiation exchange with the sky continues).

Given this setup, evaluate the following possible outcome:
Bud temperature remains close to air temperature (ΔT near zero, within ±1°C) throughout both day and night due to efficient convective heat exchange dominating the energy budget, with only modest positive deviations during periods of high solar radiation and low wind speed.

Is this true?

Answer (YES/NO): NO